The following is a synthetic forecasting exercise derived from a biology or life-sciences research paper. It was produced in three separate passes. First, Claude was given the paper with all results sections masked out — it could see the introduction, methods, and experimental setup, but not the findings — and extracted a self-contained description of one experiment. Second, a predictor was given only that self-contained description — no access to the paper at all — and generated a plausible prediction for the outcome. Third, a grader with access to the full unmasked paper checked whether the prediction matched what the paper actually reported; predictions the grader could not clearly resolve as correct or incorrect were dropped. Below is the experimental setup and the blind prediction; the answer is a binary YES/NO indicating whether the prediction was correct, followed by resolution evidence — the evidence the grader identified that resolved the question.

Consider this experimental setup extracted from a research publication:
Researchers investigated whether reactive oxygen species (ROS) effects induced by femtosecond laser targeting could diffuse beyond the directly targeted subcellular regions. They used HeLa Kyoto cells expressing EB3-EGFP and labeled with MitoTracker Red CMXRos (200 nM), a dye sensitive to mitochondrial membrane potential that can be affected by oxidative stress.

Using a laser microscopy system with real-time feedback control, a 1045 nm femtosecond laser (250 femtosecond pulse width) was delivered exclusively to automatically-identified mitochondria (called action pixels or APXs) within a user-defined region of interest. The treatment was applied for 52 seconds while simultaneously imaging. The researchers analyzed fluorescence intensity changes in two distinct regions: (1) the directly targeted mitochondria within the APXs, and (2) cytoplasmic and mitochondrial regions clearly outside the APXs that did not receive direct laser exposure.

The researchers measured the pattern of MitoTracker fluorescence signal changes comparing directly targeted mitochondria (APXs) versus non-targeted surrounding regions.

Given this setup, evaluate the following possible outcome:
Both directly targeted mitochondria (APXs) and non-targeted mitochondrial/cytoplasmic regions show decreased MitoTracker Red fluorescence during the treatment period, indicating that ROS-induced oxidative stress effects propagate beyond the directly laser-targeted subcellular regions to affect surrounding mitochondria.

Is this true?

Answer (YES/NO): NO